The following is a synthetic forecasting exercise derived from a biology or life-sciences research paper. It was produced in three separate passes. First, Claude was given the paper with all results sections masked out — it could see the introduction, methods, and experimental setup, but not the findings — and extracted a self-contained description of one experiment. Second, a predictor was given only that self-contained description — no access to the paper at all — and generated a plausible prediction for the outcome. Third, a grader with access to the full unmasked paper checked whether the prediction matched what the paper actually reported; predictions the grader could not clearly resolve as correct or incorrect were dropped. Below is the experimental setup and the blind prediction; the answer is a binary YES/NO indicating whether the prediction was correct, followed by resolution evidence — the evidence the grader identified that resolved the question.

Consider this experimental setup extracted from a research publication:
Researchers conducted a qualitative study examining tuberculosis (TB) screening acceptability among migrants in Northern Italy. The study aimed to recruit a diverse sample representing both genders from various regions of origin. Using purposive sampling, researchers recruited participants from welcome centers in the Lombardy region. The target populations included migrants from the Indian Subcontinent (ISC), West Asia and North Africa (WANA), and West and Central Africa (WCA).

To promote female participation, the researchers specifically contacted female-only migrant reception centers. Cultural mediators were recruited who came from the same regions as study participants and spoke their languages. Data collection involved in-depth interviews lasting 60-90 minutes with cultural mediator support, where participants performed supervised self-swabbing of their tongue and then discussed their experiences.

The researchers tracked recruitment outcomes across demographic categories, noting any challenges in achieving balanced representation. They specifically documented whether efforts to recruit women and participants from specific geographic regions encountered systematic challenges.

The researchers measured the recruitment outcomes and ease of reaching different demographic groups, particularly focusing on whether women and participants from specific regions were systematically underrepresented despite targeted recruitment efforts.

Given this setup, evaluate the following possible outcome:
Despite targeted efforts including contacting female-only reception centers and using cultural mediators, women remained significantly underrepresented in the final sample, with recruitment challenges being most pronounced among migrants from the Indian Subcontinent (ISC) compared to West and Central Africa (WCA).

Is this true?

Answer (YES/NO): NO